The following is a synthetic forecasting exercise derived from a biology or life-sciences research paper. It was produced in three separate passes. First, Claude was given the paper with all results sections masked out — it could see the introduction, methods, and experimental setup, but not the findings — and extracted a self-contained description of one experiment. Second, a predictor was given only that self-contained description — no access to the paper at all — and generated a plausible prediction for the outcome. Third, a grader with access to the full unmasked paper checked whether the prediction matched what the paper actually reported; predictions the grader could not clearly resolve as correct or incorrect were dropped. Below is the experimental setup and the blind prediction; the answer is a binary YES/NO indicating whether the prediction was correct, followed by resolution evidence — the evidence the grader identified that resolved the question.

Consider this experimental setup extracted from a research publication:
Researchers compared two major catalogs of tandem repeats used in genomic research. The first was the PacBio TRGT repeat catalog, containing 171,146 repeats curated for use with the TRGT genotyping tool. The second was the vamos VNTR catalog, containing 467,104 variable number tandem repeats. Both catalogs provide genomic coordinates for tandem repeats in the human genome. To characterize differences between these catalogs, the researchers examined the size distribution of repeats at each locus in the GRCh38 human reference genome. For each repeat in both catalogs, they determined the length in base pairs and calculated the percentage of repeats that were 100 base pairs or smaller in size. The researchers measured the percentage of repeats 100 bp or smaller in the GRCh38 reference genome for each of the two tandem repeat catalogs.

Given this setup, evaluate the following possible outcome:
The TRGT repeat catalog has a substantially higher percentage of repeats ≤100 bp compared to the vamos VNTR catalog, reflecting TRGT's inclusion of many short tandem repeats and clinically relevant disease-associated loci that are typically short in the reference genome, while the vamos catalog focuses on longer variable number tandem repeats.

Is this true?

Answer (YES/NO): YES